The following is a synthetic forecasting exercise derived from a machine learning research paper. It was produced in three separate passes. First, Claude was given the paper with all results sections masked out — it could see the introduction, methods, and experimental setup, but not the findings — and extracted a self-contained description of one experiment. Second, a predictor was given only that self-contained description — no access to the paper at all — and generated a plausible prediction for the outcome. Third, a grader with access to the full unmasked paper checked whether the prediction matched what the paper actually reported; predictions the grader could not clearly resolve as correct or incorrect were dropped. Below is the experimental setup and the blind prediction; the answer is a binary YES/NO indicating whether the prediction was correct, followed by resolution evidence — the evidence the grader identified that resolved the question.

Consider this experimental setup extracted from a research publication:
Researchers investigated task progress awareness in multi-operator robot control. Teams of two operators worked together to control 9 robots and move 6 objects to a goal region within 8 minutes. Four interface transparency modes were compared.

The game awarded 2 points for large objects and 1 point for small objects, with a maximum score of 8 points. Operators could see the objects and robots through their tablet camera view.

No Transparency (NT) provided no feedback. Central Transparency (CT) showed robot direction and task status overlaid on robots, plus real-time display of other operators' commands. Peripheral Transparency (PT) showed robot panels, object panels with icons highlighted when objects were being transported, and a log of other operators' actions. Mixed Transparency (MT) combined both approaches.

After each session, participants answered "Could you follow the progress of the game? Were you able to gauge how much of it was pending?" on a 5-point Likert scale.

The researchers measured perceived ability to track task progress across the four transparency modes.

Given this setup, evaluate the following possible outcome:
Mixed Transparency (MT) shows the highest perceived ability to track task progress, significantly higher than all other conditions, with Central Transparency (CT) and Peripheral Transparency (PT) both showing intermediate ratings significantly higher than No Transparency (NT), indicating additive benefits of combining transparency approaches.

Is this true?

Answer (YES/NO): NO